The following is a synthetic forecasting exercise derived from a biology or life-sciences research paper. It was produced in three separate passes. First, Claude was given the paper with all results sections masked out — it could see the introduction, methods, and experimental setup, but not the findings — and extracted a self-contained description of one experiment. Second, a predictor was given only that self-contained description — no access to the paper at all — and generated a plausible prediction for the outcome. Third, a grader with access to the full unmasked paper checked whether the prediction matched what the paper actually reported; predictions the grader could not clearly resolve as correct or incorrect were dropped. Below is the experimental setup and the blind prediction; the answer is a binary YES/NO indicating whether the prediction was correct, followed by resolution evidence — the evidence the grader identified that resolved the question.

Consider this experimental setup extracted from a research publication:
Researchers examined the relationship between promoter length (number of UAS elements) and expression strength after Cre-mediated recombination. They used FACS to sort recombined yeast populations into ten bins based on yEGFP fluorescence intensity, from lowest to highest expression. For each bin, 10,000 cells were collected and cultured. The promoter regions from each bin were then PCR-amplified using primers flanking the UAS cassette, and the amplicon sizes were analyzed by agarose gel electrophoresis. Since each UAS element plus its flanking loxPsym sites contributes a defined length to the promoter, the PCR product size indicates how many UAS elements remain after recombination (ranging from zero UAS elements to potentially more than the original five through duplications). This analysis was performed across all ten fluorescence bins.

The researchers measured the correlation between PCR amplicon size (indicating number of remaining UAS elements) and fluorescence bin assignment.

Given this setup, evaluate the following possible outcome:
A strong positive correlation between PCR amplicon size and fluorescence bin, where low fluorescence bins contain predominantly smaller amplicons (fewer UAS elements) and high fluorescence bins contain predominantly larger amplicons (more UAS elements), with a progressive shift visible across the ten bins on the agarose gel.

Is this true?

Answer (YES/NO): YES